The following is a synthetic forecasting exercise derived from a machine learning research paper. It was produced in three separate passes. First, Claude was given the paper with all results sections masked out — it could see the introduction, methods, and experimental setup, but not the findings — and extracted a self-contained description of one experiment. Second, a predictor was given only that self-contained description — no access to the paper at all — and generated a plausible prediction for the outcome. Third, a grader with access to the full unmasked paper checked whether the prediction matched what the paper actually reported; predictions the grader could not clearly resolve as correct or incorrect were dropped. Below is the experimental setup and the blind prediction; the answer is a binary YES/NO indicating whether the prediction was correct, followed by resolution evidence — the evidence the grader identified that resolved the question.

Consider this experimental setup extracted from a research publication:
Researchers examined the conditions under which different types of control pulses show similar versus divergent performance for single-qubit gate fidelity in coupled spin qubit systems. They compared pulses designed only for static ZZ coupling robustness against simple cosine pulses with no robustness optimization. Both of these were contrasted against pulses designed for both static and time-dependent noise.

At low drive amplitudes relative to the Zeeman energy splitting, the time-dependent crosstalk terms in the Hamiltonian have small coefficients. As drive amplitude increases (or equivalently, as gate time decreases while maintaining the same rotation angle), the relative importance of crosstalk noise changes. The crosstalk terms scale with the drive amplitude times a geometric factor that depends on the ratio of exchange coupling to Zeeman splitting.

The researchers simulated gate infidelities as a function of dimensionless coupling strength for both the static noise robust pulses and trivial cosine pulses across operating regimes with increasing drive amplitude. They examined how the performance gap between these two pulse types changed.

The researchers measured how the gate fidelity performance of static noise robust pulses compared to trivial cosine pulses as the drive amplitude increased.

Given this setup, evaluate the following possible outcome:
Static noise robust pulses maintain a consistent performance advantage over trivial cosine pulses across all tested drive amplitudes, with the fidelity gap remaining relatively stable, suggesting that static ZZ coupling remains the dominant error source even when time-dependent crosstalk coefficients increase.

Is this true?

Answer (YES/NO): NO